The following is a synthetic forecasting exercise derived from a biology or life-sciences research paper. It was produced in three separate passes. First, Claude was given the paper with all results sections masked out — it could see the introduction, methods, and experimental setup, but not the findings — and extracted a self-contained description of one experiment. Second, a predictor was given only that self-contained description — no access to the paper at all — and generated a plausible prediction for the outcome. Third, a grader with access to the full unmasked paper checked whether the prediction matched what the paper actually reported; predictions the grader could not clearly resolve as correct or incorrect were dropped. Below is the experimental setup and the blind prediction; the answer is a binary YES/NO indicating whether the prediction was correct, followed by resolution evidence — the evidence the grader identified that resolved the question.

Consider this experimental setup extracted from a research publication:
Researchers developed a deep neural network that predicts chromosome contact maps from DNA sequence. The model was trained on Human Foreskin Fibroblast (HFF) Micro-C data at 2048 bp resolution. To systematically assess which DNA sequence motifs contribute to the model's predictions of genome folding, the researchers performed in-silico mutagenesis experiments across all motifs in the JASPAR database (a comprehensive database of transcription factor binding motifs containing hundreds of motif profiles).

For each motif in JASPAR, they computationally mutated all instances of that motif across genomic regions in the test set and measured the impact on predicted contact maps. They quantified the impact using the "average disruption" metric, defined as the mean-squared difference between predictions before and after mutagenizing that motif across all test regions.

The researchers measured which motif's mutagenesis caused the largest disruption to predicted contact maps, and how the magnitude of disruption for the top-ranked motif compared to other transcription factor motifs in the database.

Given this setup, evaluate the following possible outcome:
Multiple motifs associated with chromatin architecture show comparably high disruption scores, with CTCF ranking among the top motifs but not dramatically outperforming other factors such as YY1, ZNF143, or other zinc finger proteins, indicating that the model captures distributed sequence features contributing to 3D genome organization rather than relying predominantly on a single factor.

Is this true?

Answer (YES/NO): NO